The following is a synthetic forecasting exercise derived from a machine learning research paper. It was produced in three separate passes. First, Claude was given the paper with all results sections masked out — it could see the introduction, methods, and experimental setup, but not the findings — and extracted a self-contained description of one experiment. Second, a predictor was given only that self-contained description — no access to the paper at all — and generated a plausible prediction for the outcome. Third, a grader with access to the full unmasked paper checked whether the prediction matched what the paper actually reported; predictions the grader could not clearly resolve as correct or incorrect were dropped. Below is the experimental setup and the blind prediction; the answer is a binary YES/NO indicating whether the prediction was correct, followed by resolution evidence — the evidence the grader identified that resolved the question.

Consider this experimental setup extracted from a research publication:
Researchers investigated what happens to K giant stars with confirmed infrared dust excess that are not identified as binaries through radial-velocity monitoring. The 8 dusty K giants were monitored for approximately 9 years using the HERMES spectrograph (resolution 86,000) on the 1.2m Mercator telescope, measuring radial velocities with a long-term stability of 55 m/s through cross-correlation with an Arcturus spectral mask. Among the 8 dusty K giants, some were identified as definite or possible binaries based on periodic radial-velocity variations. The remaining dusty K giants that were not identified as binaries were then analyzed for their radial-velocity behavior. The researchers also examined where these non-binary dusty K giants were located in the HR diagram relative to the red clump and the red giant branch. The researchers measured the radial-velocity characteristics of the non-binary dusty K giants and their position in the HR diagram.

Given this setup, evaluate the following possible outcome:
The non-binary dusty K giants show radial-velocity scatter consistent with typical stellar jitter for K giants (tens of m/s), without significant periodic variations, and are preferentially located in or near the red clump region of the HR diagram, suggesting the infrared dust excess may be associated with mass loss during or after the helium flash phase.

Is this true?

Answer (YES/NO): NO